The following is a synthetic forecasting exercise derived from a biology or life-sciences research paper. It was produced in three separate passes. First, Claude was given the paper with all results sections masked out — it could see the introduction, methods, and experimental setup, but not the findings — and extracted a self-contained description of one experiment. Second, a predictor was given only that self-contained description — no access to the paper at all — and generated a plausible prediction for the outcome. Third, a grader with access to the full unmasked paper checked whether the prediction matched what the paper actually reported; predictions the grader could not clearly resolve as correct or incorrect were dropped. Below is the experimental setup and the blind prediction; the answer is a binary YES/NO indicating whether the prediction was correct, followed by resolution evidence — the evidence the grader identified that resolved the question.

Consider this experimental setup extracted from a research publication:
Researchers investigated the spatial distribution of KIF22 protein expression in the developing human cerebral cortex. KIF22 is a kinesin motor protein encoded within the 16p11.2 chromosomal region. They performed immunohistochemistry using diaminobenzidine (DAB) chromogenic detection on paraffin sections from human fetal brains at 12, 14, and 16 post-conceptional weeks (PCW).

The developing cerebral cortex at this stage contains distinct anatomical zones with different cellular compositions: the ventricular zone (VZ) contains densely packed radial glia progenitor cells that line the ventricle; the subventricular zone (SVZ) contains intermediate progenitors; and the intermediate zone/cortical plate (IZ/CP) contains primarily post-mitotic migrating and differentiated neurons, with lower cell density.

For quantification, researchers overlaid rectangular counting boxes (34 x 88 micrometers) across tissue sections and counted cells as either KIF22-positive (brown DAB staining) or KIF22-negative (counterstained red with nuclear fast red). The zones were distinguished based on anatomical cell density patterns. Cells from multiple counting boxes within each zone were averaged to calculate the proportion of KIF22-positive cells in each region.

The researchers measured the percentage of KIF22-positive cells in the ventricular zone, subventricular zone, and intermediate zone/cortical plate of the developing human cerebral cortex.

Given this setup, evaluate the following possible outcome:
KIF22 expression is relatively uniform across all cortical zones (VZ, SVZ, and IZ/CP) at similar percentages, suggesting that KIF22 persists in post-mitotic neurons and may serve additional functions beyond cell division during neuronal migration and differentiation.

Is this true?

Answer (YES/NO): NO